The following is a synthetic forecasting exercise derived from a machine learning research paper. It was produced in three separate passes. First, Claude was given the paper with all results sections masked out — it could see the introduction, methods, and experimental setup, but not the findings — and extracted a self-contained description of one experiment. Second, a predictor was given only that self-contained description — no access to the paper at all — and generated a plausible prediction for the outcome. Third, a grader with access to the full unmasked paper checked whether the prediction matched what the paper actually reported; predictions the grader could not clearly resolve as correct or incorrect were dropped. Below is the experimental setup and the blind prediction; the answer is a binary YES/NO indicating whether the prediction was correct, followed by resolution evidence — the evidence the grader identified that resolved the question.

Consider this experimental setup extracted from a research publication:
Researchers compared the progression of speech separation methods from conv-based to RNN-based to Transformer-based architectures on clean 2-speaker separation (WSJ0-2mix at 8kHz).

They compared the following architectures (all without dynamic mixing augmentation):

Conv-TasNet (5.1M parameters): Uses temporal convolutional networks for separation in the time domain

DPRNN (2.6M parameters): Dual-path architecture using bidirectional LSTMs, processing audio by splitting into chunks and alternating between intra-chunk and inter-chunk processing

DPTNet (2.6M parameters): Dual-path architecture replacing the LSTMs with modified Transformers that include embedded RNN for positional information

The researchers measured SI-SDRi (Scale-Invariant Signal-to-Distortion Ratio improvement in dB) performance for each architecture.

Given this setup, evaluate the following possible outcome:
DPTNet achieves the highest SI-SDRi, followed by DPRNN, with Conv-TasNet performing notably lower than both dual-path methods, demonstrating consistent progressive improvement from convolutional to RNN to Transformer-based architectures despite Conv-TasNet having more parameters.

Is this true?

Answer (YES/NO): YES